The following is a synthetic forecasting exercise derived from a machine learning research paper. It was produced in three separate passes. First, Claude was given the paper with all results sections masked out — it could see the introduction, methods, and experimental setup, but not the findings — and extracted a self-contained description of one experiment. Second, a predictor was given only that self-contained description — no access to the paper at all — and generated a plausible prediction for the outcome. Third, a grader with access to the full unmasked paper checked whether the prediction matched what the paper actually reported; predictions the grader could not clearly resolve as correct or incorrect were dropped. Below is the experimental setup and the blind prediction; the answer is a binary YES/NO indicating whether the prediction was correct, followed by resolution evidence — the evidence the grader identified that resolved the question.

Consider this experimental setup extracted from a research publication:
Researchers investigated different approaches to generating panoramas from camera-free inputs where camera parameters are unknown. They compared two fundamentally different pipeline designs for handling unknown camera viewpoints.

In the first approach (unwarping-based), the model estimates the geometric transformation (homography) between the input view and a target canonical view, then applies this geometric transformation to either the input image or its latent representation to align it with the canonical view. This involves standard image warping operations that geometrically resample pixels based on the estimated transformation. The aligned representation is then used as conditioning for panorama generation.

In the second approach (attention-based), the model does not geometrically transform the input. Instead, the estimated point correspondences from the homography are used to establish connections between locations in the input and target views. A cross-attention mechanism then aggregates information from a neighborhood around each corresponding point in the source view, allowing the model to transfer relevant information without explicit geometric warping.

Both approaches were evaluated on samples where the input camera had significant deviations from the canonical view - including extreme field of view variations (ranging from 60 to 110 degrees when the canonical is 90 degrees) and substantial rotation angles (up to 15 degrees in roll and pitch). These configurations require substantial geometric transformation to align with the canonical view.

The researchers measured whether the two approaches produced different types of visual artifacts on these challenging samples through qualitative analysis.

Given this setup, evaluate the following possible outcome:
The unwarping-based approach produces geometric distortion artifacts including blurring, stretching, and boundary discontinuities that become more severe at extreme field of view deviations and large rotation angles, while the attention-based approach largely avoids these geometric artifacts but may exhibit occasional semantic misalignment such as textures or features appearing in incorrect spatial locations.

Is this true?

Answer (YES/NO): NO